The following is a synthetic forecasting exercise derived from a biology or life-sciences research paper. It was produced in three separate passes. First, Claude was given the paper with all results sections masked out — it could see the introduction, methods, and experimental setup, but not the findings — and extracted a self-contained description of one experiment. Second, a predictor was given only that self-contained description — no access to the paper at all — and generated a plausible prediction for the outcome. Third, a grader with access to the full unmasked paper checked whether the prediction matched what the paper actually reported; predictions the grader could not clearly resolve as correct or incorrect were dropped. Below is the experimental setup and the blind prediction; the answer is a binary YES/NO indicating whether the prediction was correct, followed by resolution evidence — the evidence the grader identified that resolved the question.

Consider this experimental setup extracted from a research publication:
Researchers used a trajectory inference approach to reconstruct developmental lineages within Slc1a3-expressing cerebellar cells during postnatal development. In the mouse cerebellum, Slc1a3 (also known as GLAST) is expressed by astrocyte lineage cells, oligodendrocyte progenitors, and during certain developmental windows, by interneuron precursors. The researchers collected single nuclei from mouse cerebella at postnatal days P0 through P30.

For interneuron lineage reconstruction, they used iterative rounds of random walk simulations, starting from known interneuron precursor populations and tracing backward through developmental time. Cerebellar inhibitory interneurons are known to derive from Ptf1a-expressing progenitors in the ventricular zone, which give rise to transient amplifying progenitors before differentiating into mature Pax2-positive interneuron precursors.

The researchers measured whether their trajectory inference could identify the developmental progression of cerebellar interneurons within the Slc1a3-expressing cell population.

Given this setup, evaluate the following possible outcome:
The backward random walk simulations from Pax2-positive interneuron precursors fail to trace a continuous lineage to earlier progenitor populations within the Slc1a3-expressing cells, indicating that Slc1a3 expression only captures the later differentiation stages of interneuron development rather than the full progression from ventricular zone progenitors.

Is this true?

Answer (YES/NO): NO